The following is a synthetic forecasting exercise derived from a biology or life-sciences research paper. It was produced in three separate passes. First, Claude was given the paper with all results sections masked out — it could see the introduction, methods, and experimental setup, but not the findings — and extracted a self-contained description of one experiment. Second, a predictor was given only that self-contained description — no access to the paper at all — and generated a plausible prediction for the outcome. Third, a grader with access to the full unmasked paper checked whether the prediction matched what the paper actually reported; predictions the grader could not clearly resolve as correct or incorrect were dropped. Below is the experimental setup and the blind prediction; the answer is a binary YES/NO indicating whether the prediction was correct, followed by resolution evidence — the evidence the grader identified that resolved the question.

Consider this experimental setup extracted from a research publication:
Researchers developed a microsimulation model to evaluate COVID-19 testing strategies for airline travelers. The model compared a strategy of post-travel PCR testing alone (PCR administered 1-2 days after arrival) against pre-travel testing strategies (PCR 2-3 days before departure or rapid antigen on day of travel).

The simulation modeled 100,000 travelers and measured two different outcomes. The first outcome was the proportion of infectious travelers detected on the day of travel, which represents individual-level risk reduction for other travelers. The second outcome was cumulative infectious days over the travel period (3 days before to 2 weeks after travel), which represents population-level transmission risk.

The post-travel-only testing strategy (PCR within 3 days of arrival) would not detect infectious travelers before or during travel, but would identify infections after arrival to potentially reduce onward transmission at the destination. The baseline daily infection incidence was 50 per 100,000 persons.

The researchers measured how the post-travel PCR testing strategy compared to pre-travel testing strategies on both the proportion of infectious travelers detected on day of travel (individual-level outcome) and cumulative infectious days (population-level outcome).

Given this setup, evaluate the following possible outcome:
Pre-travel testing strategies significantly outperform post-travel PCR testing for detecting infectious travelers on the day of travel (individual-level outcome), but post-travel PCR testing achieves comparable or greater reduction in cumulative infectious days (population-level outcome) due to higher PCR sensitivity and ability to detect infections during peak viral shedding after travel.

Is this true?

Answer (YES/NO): NO